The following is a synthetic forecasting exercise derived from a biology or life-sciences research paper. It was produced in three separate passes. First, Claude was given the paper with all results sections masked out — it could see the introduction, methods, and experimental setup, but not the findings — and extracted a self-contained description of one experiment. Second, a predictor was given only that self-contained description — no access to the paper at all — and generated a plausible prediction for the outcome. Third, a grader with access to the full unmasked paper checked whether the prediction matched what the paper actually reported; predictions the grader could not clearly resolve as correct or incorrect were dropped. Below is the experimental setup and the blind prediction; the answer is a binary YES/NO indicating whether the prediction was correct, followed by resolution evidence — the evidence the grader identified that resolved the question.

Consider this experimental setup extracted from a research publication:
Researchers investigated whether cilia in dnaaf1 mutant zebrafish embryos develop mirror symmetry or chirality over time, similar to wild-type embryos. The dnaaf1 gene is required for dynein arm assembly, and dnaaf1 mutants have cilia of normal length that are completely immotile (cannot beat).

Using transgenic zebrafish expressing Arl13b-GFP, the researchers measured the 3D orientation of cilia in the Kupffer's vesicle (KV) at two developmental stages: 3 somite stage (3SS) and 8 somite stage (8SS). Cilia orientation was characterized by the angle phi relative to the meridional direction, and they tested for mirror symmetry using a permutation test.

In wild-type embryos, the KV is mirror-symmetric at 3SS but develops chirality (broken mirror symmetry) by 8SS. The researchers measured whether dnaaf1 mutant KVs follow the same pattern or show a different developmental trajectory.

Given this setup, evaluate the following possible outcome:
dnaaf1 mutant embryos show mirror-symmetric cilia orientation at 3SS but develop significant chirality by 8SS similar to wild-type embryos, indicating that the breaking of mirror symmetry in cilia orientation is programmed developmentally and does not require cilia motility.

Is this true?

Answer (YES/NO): NO